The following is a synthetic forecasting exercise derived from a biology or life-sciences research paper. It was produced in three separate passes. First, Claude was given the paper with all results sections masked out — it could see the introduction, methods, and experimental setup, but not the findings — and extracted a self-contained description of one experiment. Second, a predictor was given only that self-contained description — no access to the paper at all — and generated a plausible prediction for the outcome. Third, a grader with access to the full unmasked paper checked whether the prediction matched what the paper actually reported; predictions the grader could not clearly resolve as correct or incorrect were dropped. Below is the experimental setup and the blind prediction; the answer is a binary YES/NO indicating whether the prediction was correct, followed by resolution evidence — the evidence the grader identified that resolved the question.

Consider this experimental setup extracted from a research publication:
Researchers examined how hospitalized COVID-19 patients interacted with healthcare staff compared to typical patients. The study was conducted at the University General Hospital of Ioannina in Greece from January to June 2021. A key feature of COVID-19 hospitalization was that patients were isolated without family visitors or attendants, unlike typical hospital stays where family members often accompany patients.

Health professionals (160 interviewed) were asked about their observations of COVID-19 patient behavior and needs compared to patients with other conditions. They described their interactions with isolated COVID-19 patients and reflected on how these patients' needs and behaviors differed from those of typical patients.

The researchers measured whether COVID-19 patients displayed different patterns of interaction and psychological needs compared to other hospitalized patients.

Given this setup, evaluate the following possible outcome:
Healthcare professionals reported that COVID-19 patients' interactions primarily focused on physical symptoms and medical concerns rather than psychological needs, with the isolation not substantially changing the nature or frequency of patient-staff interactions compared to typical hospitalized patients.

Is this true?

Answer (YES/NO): NO